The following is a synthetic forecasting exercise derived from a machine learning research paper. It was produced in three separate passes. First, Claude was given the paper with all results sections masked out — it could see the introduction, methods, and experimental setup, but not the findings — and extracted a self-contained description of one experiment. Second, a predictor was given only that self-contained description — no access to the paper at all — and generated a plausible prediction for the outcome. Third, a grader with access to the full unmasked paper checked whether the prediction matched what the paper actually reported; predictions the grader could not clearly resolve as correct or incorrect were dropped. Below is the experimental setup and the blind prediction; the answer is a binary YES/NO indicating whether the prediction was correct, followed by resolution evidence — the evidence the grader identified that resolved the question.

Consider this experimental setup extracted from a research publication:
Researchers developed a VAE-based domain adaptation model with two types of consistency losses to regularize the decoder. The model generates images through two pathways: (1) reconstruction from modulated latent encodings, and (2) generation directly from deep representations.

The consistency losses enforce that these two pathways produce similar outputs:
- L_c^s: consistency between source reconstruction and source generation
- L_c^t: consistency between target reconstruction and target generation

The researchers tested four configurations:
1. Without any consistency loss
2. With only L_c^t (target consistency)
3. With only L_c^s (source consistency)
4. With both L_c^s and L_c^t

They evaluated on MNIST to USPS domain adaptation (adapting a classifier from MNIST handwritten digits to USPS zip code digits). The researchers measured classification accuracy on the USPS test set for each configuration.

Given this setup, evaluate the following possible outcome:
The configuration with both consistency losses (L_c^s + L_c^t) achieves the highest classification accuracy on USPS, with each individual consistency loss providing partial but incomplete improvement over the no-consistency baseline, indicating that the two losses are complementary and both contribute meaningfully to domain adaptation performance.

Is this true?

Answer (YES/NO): NO